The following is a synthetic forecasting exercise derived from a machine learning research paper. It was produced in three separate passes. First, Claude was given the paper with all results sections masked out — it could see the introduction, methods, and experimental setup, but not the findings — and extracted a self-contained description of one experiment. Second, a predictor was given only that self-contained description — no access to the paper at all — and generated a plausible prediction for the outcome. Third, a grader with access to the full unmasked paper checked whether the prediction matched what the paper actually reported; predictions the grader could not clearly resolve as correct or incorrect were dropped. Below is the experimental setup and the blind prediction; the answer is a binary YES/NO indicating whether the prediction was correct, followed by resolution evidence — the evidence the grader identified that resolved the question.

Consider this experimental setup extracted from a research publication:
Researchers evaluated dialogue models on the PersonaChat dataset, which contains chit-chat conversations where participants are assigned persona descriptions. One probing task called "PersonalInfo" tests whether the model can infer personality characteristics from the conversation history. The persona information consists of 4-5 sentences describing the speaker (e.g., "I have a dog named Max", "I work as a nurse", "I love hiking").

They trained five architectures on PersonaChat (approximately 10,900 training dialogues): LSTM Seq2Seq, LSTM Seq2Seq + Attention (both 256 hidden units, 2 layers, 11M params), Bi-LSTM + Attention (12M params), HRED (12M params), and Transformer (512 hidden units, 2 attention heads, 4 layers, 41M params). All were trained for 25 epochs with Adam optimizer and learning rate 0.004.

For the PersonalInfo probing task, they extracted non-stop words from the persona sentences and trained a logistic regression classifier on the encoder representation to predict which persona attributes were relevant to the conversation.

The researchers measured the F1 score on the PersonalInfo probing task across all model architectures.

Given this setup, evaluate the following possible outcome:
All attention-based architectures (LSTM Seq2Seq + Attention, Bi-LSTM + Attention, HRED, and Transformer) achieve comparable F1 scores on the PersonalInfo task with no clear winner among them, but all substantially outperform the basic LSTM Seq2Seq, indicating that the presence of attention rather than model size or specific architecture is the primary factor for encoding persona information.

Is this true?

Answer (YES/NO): NO